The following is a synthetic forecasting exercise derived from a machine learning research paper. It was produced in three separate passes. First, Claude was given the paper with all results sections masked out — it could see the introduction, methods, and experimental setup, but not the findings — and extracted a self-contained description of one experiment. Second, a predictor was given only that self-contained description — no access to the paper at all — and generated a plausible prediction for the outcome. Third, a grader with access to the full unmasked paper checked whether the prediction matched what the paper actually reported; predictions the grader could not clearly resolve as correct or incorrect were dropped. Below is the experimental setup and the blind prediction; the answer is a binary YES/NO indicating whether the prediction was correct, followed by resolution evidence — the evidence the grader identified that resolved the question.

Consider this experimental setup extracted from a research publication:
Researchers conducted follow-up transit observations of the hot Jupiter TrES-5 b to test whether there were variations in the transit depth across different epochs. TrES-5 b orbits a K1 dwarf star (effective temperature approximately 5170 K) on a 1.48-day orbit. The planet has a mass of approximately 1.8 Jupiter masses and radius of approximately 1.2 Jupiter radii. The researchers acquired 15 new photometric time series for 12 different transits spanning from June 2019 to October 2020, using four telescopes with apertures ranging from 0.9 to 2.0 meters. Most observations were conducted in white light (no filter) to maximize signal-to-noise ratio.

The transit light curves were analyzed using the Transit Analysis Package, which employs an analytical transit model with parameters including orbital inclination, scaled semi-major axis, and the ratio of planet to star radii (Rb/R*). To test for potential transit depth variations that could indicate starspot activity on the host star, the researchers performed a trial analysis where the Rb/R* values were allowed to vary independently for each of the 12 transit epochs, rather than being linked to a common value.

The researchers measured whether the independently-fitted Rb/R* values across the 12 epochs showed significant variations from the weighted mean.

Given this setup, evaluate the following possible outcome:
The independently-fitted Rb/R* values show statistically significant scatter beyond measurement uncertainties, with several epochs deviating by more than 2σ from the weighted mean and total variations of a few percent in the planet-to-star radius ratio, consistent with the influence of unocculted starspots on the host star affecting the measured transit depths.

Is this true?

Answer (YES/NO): NO